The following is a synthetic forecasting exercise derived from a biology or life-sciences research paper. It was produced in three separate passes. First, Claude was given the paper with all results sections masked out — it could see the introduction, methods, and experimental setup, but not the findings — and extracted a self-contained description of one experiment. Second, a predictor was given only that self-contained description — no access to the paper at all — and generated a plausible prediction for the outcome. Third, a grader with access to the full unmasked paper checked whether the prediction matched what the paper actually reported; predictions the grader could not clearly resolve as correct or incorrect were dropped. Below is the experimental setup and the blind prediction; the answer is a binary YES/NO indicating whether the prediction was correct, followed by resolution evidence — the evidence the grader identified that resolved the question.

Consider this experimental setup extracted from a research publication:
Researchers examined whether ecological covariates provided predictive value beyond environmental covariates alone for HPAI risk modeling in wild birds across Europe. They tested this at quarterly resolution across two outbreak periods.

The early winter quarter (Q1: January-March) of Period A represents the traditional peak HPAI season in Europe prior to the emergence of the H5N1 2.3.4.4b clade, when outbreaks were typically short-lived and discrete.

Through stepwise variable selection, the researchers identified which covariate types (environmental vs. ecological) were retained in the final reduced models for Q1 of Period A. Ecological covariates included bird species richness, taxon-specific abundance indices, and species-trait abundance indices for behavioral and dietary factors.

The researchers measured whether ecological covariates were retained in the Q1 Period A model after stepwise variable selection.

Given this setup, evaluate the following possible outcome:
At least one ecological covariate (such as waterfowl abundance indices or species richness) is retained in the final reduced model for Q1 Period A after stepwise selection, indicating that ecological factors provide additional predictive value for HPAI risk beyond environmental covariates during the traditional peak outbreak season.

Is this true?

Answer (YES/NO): NO